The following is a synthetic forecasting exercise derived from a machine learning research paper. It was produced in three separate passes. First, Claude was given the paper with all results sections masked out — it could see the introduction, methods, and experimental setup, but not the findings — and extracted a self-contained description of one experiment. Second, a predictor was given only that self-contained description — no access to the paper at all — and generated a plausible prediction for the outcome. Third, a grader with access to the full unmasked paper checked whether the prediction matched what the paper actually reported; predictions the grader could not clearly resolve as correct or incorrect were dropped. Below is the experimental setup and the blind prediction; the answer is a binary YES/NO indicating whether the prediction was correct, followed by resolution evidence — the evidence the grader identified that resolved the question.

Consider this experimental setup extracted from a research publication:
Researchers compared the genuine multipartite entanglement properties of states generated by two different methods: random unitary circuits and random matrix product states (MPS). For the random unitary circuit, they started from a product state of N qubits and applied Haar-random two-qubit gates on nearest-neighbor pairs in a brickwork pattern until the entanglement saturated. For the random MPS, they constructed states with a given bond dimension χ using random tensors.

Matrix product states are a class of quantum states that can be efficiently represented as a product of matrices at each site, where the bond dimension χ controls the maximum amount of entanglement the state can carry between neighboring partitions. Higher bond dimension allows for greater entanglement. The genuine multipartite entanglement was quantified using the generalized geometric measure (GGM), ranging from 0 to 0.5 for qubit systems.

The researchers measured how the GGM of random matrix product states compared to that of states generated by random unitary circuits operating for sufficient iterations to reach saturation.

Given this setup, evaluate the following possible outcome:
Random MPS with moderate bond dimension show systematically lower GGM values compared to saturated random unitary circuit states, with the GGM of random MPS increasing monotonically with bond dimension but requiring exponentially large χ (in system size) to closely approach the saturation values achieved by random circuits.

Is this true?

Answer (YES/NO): NO